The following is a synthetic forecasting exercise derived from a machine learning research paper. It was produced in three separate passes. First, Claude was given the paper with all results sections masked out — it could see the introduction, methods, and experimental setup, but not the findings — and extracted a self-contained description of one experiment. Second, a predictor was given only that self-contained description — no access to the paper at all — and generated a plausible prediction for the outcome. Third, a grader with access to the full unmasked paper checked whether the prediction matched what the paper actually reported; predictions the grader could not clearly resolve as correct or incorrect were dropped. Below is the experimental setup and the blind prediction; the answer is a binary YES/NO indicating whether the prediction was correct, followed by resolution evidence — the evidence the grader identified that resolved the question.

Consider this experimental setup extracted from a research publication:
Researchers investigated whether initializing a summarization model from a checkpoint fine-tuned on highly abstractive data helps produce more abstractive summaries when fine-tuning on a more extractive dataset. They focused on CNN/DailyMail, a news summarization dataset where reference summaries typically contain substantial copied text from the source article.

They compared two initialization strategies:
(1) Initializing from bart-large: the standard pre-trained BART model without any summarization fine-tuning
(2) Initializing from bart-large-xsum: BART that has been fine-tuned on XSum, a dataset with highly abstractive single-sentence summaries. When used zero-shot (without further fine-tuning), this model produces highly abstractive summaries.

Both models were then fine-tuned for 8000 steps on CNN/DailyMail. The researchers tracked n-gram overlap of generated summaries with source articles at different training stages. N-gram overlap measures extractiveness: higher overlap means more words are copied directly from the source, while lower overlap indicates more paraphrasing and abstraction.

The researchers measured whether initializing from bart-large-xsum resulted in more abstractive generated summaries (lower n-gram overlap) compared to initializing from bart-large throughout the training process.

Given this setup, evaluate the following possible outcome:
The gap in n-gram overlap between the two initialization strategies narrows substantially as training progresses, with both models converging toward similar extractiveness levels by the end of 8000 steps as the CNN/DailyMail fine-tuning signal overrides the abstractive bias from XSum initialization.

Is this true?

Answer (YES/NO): YES